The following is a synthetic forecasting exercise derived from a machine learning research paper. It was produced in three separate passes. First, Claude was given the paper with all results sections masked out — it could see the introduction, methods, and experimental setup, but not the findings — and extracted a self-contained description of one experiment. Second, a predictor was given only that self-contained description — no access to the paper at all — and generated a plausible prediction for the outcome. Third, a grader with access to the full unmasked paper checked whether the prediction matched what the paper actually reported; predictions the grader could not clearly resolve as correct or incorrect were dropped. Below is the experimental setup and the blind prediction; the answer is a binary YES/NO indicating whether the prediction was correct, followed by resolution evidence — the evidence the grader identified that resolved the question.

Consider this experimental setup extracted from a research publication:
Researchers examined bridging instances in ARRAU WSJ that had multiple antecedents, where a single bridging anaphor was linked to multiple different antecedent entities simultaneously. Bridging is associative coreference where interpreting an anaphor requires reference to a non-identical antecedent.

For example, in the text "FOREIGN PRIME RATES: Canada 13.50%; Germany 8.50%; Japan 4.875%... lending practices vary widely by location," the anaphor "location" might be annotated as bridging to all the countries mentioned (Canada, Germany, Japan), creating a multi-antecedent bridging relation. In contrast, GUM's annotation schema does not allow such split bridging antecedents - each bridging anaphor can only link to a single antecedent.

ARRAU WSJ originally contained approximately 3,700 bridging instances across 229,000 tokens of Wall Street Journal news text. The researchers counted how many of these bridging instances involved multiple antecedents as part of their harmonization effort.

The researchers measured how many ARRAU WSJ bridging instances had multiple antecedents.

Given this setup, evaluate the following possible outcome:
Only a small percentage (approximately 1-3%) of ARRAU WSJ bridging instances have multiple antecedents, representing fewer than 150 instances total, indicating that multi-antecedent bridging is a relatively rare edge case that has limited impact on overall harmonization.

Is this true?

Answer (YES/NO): NO